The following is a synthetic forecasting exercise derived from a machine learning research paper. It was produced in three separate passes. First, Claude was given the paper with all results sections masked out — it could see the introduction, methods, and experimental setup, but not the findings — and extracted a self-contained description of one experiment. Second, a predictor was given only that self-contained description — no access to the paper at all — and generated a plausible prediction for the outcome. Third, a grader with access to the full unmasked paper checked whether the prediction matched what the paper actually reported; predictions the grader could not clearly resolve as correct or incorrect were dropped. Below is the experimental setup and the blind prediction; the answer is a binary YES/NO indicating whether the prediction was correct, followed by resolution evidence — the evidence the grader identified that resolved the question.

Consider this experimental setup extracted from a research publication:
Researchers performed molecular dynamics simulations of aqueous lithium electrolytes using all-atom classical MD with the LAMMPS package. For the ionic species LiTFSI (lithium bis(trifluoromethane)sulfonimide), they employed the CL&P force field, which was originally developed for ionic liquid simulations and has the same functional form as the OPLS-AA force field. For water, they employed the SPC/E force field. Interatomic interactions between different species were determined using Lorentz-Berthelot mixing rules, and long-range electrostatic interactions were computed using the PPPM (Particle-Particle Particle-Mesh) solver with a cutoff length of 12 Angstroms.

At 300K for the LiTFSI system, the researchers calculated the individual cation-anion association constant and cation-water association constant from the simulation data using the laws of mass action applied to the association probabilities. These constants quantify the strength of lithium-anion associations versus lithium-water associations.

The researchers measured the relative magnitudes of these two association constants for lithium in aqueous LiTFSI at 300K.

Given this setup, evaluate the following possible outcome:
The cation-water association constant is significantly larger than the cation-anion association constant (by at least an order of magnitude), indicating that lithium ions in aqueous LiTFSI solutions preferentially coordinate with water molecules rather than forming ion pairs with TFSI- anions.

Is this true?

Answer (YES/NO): YES